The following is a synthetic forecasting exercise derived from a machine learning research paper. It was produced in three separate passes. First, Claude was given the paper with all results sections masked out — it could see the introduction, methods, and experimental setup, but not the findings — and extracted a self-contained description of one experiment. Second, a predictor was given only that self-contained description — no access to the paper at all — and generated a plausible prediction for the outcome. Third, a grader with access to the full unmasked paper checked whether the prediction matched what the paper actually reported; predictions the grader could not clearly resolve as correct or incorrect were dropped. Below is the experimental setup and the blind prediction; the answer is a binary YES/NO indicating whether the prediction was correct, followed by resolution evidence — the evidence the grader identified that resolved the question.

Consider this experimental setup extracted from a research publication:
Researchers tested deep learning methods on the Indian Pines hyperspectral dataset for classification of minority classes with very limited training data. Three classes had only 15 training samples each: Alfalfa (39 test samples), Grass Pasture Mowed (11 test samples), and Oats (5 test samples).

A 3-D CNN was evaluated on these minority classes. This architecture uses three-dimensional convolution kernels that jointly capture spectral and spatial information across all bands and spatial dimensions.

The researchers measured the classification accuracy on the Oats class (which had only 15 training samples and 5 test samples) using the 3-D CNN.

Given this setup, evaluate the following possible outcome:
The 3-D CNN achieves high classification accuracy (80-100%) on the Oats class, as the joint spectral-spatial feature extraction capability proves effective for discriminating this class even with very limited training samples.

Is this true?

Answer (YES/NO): YES